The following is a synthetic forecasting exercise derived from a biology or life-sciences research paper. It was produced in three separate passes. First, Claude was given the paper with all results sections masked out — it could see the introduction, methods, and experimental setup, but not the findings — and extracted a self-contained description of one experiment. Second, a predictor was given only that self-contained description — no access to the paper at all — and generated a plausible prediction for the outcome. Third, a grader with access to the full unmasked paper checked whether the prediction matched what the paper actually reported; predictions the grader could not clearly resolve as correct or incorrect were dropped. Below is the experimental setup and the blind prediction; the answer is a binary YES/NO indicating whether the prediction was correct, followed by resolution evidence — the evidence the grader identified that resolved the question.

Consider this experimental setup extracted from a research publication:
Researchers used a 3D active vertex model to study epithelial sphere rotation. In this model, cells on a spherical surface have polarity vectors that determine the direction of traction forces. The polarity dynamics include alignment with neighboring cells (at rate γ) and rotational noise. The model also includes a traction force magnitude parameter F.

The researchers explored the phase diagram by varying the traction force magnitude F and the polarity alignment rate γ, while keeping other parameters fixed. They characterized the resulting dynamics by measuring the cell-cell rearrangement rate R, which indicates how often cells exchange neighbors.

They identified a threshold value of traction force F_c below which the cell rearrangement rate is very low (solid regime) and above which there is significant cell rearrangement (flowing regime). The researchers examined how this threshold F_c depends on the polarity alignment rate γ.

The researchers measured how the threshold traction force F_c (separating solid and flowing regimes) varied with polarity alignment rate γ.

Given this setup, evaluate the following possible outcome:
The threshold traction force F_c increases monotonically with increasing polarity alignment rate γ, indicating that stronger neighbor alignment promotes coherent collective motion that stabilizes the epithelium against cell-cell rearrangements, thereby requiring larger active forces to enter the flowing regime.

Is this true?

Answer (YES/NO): YES